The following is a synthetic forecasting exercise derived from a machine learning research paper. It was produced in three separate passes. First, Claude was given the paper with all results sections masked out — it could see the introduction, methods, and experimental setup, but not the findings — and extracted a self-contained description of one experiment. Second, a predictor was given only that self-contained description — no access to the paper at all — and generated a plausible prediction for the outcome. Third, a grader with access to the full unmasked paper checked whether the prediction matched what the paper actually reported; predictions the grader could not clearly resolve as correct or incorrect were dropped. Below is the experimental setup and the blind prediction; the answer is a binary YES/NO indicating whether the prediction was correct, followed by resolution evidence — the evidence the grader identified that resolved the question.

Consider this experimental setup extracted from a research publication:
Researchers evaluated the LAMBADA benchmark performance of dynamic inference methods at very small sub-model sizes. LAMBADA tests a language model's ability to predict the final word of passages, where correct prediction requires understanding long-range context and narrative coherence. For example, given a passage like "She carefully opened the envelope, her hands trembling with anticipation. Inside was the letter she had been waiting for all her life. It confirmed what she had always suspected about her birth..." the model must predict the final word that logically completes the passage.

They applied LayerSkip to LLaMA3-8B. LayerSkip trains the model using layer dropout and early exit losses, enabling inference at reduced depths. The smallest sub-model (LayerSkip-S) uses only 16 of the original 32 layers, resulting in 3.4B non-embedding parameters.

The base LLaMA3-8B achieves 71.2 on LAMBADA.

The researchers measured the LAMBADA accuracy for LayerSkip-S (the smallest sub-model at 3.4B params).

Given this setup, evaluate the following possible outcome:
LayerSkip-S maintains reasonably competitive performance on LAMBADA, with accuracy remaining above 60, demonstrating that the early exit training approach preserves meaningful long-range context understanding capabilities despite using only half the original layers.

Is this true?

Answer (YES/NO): NO